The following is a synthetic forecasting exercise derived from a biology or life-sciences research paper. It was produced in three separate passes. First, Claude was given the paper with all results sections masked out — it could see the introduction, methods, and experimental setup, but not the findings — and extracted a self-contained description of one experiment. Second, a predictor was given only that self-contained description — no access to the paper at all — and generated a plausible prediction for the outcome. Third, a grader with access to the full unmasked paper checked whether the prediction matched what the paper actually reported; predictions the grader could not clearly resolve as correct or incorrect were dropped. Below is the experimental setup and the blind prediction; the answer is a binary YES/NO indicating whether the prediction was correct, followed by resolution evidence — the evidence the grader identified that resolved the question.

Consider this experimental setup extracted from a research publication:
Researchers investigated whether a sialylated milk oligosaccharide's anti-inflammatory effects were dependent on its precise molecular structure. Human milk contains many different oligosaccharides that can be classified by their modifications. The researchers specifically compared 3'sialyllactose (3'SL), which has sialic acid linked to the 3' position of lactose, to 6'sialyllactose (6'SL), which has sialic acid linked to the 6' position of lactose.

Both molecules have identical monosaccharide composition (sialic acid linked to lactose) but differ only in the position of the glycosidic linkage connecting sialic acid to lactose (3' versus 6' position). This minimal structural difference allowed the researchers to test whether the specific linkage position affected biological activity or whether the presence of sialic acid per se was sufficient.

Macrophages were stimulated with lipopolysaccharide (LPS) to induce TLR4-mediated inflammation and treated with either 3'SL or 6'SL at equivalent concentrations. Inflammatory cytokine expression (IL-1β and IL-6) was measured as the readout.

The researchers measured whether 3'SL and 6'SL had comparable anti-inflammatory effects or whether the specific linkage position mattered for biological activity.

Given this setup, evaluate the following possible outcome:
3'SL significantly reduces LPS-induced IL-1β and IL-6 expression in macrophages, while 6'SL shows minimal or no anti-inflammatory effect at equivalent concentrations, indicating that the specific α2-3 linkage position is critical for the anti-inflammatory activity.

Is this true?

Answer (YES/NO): NO